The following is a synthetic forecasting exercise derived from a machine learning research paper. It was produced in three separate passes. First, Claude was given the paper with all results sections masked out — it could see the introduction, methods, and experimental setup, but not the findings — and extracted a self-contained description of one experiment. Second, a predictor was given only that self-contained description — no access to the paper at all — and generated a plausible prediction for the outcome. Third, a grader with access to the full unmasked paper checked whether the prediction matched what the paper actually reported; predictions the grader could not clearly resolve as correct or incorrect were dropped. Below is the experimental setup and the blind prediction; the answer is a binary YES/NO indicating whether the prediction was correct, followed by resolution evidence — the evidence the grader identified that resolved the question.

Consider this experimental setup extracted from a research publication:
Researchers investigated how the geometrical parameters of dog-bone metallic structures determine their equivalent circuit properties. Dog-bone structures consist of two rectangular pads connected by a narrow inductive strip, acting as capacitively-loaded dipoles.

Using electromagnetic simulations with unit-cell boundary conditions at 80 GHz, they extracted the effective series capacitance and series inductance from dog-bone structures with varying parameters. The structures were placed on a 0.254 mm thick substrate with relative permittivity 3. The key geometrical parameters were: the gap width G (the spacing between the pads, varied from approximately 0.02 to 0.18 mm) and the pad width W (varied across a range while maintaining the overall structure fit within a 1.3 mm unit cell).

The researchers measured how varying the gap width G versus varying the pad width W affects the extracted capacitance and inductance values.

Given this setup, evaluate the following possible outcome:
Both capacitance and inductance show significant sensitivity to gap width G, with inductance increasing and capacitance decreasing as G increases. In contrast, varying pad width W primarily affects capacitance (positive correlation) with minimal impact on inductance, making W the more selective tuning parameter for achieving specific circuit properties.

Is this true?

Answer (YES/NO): NO